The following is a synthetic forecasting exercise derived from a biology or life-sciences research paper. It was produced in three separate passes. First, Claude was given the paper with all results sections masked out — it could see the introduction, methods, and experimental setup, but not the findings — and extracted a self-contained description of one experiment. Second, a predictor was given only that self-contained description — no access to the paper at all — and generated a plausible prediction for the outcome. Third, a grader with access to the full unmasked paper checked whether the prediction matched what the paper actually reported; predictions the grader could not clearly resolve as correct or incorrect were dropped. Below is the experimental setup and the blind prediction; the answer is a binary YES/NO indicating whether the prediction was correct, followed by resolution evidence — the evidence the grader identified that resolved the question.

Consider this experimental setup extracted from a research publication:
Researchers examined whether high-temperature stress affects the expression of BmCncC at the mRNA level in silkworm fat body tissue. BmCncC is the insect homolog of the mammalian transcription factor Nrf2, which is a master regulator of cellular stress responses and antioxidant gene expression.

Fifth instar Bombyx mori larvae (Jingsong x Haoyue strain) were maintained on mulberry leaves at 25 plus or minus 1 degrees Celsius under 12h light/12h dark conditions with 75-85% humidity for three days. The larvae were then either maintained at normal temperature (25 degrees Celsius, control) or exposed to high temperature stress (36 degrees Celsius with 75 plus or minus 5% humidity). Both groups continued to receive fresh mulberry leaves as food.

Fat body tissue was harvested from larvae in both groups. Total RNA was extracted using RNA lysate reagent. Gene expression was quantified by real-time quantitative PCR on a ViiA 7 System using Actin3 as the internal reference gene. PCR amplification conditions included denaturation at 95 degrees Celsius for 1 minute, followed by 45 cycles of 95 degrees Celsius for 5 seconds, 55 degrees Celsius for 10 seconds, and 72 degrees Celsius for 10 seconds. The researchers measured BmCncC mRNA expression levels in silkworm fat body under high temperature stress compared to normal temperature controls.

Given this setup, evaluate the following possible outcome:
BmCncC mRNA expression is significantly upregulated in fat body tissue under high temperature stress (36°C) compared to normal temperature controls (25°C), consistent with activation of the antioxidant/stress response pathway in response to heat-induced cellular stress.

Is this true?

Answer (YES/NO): YES